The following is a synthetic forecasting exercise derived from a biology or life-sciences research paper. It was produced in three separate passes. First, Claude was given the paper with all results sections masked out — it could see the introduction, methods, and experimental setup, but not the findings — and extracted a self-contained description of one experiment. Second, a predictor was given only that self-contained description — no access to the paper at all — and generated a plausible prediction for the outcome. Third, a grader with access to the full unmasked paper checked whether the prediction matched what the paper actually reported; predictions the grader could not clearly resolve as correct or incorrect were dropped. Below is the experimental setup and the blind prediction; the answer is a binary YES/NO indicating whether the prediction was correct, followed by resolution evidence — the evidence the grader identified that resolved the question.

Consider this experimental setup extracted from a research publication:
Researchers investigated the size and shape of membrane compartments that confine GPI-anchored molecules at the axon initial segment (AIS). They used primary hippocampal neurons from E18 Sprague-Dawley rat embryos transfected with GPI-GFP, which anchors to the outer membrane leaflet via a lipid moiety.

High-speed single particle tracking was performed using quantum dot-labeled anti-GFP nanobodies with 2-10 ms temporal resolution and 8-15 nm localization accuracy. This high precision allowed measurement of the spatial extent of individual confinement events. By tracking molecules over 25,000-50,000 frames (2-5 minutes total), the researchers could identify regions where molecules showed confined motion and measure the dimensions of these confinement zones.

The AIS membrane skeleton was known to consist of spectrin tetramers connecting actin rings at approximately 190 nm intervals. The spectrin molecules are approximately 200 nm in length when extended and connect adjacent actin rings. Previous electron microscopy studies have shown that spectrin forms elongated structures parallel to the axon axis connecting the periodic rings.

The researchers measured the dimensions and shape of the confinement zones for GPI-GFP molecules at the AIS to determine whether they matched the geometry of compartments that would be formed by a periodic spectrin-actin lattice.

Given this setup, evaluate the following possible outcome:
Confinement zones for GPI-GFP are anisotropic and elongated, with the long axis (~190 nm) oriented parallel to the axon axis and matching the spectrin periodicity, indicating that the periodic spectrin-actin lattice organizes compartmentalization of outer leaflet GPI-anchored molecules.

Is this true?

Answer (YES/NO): NO